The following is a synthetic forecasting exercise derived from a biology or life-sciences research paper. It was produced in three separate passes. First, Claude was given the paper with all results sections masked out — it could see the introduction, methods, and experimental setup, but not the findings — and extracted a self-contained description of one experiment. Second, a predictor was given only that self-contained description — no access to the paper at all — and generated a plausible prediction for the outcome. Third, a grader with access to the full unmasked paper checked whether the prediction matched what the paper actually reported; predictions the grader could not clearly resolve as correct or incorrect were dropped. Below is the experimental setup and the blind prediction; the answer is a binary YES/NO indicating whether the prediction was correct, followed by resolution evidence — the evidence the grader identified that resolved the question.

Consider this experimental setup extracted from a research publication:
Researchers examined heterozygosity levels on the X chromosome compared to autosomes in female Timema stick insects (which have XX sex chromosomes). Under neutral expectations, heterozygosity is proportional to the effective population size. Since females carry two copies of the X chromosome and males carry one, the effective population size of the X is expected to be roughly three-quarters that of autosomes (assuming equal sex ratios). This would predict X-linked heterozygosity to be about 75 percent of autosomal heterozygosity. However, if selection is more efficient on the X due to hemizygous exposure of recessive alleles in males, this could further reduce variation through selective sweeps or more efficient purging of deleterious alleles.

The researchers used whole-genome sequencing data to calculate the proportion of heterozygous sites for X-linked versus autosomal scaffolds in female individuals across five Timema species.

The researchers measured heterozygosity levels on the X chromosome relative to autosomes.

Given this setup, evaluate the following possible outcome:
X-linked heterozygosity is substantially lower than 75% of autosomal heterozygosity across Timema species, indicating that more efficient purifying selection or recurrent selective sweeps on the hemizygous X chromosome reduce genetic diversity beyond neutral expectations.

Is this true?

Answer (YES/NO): YES